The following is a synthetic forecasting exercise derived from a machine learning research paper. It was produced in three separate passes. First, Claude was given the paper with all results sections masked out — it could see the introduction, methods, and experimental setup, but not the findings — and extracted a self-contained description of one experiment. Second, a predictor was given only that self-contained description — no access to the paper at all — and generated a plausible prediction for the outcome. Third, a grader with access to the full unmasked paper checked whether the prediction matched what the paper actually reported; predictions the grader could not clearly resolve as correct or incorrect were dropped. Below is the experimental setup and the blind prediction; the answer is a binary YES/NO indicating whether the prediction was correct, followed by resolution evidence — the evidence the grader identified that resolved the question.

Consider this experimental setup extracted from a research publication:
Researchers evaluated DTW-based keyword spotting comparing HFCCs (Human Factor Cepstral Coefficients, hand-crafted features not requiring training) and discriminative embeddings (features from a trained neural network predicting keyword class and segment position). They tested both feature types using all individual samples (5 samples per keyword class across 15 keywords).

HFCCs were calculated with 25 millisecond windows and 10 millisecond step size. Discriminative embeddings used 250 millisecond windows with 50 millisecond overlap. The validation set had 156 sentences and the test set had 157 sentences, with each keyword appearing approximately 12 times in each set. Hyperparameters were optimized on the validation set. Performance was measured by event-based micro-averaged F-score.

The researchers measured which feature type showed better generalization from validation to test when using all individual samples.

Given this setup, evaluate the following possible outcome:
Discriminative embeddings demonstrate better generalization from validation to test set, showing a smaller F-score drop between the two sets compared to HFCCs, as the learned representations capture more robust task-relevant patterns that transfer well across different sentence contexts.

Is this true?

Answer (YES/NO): YES